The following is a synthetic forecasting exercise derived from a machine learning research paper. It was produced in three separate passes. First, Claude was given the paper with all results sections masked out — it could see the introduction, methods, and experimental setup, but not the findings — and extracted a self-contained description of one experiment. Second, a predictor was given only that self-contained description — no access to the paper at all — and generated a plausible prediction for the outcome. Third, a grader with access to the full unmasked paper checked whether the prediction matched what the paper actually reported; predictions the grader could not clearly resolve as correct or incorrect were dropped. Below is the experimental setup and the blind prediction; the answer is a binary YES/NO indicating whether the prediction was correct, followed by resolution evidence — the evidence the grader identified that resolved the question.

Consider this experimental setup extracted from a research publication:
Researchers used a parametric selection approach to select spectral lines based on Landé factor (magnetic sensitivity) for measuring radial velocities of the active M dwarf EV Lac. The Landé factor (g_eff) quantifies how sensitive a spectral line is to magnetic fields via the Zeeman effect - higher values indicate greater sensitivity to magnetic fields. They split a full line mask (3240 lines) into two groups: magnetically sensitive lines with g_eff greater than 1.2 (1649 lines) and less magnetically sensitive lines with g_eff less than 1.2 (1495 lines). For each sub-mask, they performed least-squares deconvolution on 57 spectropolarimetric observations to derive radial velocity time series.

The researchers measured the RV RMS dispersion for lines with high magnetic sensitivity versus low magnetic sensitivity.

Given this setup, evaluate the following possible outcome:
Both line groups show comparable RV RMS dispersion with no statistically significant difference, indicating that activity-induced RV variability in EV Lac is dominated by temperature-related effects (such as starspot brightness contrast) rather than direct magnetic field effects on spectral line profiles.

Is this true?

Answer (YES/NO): NO